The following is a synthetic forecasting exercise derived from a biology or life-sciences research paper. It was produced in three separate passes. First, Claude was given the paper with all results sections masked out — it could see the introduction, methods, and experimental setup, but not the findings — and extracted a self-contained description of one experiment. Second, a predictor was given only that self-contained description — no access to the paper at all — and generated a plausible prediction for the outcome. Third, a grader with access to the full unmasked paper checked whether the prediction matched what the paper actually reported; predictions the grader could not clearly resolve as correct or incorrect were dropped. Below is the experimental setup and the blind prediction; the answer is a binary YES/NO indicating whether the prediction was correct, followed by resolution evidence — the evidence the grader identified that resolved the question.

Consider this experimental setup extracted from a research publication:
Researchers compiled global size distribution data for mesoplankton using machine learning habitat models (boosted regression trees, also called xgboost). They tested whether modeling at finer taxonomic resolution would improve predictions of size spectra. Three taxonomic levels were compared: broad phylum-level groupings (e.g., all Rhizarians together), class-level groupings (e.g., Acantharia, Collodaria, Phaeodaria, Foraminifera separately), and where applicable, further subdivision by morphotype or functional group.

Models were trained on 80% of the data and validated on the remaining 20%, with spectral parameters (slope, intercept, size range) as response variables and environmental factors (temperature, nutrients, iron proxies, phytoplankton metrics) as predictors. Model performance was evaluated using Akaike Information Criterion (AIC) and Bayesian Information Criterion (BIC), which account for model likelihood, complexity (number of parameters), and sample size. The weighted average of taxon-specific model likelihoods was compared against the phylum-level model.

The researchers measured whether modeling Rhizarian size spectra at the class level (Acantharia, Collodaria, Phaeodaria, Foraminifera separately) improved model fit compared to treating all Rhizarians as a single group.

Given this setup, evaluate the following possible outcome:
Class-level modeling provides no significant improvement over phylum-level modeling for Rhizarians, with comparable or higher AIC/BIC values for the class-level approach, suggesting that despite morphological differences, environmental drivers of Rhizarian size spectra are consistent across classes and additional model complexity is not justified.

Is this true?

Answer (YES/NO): NO